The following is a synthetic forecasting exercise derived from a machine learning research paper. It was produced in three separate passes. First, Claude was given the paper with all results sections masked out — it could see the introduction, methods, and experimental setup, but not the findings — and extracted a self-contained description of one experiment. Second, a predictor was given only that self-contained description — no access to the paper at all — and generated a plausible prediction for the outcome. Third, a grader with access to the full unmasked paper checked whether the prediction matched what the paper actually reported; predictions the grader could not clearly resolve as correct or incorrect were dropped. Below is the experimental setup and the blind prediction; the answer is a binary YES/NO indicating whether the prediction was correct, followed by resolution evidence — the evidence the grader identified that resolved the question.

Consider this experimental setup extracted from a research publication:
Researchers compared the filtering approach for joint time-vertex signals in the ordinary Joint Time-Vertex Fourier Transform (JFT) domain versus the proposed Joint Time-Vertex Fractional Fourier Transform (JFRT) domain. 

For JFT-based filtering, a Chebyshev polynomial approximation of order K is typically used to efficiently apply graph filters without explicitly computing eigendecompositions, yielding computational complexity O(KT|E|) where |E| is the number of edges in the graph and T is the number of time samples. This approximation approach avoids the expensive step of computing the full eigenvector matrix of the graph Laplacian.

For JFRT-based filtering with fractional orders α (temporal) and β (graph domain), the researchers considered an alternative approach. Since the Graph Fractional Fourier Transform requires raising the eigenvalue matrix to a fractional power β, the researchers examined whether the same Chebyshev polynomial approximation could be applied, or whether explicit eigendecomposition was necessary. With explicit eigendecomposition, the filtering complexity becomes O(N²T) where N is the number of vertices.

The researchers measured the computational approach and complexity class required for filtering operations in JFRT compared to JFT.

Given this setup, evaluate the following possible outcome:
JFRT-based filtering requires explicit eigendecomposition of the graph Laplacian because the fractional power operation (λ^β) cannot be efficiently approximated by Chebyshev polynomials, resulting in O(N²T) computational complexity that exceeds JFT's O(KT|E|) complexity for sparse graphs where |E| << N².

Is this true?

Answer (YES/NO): YES